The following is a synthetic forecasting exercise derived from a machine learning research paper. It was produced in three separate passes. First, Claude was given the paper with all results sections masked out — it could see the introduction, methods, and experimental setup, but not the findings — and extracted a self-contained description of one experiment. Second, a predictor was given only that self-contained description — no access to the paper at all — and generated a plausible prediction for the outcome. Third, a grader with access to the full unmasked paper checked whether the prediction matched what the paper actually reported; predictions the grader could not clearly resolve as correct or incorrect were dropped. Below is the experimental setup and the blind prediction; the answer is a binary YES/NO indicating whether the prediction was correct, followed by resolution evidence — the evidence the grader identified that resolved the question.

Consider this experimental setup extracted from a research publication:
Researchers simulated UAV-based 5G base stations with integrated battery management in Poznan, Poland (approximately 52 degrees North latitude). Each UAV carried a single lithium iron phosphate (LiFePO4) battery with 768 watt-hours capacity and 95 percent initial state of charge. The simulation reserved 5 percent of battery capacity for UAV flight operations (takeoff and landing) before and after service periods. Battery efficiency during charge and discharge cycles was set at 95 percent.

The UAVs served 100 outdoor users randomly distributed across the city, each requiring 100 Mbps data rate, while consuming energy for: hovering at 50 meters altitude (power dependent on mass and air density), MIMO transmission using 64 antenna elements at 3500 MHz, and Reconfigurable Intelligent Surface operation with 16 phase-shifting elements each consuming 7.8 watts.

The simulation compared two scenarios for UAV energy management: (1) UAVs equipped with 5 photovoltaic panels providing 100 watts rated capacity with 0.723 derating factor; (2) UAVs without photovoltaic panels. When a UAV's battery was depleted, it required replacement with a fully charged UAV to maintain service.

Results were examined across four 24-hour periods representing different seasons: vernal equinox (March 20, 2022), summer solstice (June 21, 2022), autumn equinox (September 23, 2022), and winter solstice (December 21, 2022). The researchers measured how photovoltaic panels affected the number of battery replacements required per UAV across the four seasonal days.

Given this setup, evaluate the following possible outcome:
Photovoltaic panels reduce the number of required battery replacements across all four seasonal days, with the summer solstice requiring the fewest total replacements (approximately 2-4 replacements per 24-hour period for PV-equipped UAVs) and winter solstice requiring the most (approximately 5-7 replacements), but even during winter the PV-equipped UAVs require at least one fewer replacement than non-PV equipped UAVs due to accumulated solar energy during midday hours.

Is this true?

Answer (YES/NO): NO